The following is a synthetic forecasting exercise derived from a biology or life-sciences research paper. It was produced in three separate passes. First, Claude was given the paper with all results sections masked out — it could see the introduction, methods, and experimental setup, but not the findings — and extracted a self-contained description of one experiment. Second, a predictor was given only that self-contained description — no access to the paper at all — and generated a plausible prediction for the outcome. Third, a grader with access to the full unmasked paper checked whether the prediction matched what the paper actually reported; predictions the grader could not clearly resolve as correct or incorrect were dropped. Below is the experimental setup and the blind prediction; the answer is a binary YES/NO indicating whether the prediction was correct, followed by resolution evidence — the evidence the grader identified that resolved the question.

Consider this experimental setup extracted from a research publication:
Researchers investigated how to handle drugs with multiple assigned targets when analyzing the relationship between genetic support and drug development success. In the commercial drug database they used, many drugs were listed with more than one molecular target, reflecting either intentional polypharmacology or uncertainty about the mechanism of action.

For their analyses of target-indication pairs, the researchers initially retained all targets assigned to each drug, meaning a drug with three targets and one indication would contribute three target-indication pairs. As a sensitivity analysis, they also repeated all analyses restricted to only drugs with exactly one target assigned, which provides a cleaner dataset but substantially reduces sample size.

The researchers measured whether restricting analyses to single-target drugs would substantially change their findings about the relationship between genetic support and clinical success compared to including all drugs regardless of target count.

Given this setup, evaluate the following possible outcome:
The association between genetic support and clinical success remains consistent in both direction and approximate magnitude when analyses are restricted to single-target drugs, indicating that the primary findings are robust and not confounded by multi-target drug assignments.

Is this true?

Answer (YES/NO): YES